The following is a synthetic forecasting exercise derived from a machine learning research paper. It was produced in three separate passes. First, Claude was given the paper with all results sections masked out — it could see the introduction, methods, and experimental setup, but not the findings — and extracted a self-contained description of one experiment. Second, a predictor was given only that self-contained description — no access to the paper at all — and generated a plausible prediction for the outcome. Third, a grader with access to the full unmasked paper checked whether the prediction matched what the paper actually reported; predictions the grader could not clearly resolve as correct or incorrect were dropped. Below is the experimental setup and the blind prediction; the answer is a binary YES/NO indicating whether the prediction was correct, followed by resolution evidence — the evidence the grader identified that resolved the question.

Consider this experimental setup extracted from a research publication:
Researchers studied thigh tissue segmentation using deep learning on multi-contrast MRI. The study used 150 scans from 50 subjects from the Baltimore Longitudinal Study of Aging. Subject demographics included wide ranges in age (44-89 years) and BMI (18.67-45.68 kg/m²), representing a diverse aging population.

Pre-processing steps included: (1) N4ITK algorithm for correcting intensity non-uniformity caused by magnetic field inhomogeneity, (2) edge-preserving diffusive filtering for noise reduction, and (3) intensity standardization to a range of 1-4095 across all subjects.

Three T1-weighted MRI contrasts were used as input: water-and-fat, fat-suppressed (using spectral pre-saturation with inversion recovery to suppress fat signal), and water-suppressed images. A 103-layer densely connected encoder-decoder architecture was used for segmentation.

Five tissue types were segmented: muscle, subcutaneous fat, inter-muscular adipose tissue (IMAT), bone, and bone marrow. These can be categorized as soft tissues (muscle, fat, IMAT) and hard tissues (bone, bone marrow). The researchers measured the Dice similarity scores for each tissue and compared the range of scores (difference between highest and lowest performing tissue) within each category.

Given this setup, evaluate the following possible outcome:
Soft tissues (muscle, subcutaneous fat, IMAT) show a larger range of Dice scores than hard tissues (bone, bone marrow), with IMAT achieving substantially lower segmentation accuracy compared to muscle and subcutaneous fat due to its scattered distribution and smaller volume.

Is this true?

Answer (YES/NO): YES